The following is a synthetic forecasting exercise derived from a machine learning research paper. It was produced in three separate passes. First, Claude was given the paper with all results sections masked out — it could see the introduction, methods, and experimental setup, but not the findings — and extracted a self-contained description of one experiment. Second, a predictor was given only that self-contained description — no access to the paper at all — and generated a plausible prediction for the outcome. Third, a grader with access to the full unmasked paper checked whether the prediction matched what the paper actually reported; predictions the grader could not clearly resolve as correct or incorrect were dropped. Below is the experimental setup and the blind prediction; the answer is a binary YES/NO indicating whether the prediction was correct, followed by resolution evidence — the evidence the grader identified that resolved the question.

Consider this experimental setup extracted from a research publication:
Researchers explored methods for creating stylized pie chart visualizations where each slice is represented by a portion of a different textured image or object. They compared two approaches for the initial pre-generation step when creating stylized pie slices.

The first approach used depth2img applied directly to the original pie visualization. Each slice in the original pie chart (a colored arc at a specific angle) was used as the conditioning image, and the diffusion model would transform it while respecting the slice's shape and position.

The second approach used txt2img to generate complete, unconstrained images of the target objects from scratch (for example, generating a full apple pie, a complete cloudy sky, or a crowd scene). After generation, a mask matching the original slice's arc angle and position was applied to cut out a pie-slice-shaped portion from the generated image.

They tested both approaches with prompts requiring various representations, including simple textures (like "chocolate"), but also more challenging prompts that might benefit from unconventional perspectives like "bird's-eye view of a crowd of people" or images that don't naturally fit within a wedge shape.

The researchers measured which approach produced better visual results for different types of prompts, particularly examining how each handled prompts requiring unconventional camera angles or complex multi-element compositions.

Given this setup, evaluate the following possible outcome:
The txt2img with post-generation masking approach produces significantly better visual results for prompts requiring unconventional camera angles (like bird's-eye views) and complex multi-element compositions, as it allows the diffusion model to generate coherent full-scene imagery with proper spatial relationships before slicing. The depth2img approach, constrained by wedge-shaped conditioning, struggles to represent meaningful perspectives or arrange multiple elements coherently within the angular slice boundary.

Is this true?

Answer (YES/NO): YES